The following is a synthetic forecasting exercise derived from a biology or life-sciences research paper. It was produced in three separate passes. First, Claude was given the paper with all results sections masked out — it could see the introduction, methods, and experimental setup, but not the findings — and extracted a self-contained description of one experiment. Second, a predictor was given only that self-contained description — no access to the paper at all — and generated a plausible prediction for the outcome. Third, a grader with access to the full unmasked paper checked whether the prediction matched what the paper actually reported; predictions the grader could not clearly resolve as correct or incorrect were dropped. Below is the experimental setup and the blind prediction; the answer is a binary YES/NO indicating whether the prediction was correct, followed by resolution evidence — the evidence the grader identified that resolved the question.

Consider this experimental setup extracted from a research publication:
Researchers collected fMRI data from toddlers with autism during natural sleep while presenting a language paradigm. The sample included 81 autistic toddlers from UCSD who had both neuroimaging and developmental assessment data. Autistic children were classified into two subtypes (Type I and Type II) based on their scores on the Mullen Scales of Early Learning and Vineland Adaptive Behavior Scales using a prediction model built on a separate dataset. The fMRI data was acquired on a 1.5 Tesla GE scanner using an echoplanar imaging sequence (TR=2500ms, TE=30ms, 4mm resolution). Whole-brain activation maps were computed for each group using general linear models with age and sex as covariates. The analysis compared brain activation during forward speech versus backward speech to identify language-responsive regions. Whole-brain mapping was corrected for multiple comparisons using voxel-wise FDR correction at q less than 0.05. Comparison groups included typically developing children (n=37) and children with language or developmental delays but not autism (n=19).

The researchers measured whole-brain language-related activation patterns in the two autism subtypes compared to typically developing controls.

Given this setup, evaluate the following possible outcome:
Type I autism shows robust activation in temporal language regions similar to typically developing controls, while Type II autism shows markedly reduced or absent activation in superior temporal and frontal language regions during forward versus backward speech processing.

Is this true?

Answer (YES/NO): NO